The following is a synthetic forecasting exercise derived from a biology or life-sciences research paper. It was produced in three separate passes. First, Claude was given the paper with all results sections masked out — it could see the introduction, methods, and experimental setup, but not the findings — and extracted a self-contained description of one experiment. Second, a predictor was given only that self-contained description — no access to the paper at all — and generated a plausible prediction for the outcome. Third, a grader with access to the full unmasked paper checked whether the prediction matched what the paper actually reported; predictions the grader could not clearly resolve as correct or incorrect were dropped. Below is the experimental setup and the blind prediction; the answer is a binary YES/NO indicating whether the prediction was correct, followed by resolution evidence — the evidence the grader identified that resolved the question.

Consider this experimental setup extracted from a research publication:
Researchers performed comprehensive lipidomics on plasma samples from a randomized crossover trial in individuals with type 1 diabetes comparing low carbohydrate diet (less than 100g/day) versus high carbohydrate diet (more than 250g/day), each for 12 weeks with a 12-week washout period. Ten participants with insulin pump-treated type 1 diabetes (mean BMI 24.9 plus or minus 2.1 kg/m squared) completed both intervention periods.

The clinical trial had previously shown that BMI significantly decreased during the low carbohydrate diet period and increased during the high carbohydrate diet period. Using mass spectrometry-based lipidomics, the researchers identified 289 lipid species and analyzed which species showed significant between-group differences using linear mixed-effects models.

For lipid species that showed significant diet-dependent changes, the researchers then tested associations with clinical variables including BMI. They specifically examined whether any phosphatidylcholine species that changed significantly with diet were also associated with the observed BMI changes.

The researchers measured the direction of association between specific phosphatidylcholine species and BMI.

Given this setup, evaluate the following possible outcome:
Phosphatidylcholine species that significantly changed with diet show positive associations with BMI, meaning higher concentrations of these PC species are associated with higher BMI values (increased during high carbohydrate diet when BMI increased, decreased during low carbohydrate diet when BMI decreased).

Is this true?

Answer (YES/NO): NO